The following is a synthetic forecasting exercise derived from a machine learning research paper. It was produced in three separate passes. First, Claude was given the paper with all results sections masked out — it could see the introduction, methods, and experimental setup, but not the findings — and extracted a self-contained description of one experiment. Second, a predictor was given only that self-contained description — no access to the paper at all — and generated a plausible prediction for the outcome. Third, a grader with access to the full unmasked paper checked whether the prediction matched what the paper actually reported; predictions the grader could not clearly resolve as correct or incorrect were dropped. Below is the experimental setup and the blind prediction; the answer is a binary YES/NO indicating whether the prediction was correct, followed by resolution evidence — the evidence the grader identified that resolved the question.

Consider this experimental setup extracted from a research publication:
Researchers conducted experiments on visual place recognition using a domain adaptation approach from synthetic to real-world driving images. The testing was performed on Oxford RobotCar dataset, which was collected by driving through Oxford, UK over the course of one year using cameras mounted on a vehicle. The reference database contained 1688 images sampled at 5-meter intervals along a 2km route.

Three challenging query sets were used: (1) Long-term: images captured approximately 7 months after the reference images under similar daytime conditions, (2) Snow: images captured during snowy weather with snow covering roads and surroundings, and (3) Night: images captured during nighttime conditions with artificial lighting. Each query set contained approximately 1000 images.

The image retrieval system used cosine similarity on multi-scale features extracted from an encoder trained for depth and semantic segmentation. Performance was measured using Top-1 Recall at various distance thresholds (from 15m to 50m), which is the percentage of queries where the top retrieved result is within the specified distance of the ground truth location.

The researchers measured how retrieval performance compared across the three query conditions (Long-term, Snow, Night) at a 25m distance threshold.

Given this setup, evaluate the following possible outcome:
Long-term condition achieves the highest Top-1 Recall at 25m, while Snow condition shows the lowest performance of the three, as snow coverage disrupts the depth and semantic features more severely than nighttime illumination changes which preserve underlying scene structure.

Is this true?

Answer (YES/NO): NO